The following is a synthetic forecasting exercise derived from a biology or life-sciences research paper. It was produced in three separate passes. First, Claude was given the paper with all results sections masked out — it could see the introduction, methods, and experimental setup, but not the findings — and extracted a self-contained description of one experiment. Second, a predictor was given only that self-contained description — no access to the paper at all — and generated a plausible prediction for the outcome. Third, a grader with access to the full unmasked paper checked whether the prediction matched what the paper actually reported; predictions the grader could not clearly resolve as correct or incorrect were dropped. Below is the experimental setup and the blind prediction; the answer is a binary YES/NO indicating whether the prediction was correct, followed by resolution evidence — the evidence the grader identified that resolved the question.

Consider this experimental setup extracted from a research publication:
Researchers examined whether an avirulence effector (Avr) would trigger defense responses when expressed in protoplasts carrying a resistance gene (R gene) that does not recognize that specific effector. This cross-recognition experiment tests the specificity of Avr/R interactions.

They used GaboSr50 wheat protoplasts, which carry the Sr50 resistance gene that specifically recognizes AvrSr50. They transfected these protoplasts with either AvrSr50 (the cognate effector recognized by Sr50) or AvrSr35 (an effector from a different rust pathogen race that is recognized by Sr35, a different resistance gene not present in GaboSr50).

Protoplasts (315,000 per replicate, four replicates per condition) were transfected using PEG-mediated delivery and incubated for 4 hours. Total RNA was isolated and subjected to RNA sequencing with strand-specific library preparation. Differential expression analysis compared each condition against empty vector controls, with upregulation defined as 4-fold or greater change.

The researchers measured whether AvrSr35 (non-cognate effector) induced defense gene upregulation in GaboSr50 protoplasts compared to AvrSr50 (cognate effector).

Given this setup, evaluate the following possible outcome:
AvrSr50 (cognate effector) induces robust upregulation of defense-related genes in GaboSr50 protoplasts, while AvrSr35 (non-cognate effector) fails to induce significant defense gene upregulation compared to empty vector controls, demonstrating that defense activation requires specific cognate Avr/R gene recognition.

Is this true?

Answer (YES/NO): YES